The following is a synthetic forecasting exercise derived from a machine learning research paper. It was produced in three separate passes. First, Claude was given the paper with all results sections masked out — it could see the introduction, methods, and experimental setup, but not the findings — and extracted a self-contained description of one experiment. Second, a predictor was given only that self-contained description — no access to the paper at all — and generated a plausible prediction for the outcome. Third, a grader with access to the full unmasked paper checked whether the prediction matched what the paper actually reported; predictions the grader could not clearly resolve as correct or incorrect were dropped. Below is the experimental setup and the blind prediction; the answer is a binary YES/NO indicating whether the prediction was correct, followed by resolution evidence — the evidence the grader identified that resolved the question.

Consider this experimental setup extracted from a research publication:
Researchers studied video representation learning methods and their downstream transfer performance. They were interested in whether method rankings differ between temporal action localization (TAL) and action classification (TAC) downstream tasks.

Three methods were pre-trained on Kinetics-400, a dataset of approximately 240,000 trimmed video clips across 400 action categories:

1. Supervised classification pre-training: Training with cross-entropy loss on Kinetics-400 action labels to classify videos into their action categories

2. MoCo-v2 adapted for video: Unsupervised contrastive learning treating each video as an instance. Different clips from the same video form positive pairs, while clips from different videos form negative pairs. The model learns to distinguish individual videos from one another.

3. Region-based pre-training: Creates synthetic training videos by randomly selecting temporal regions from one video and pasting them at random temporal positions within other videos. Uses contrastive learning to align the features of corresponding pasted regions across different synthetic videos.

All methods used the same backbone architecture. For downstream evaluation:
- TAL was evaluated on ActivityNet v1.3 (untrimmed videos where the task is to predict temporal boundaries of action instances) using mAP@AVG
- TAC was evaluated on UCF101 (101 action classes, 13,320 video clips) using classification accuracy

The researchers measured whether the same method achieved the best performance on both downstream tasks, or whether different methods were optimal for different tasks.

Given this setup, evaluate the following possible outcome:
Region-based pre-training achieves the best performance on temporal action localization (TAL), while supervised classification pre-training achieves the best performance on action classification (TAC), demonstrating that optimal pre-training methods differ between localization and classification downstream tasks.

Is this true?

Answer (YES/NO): YES